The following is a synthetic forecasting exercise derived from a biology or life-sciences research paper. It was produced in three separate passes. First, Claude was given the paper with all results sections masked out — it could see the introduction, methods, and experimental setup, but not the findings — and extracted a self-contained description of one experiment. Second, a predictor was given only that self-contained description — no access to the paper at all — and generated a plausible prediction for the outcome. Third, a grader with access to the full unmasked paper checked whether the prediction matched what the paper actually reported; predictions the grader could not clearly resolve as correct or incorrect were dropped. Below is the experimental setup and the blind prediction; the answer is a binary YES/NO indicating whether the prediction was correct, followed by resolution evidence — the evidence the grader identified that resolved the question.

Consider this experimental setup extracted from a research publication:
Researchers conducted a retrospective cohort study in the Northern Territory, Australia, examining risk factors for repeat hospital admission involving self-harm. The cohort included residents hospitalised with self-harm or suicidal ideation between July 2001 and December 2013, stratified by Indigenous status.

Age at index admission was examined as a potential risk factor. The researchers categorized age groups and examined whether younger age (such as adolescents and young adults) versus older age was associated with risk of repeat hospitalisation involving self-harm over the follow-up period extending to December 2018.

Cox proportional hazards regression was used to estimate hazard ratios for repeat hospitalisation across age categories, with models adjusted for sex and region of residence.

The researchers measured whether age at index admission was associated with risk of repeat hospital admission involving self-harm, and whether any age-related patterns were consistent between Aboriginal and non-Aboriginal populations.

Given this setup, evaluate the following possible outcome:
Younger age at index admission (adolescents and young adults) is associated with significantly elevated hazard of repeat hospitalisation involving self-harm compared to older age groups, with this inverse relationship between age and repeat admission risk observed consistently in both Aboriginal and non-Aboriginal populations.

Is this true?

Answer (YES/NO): NO